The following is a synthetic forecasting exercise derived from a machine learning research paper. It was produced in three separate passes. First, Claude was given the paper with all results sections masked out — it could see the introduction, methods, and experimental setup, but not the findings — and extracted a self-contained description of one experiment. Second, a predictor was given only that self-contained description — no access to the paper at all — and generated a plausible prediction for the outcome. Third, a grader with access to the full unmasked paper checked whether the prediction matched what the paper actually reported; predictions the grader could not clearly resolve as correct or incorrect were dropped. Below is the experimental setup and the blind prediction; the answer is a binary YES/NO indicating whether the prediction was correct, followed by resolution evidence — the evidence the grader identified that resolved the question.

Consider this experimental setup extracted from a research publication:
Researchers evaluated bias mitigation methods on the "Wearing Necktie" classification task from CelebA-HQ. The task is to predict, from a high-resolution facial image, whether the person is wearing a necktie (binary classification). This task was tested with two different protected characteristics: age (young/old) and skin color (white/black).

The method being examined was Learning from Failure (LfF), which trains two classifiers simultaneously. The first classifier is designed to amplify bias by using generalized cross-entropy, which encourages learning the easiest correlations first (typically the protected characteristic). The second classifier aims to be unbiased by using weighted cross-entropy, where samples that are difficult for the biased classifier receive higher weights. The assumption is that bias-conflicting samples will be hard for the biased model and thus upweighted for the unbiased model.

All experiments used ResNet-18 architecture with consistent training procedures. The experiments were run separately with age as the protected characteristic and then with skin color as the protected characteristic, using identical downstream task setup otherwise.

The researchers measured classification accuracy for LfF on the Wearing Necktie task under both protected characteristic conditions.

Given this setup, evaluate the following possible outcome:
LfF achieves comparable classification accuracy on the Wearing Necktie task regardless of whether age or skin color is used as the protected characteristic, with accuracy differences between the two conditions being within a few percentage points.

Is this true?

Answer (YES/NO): YES